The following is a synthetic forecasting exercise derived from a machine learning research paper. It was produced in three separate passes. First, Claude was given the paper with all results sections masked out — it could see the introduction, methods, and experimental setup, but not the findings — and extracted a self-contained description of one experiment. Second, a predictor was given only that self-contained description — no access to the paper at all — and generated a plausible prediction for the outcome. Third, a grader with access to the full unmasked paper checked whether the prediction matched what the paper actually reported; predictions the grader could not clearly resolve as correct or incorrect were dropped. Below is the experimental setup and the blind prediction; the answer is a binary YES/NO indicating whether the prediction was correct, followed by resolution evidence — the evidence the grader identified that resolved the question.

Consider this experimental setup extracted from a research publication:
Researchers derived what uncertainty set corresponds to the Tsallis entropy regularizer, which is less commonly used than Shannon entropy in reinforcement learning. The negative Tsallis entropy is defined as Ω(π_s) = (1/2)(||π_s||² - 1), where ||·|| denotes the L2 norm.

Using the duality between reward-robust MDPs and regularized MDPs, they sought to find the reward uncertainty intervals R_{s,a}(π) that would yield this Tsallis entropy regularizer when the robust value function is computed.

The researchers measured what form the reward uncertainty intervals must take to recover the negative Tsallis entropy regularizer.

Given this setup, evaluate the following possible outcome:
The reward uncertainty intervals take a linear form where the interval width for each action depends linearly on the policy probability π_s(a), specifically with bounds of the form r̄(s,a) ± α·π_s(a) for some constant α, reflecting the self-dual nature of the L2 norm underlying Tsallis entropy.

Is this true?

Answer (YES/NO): NO